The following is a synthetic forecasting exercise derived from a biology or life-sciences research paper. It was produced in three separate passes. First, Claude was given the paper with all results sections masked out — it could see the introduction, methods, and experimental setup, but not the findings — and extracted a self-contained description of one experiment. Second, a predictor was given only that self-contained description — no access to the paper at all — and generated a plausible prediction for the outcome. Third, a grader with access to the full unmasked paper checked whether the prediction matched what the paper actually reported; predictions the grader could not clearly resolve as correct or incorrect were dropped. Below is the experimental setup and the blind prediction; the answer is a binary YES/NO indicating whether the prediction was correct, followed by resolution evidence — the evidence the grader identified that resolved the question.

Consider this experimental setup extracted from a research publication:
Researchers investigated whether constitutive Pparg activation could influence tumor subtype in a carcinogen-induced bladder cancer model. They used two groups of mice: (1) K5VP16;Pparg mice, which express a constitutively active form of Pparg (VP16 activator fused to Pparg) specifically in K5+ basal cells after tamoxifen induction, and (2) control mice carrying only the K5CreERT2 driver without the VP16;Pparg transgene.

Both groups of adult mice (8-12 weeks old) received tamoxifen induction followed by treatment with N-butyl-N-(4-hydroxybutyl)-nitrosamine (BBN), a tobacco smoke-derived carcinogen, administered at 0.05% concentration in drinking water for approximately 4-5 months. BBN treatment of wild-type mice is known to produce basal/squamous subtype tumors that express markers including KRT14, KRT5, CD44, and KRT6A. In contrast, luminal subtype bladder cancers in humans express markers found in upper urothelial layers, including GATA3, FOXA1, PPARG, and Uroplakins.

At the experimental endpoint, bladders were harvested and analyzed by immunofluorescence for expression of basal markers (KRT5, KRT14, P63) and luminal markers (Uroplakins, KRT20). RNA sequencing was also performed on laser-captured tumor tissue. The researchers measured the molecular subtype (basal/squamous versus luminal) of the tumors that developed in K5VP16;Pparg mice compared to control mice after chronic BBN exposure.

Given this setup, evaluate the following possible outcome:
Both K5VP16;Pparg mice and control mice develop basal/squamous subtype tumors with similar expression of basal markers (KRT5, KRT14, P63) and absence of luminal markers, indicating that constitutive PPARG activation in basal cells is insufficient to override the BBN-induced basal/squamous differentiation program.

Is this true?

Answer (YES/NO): NO